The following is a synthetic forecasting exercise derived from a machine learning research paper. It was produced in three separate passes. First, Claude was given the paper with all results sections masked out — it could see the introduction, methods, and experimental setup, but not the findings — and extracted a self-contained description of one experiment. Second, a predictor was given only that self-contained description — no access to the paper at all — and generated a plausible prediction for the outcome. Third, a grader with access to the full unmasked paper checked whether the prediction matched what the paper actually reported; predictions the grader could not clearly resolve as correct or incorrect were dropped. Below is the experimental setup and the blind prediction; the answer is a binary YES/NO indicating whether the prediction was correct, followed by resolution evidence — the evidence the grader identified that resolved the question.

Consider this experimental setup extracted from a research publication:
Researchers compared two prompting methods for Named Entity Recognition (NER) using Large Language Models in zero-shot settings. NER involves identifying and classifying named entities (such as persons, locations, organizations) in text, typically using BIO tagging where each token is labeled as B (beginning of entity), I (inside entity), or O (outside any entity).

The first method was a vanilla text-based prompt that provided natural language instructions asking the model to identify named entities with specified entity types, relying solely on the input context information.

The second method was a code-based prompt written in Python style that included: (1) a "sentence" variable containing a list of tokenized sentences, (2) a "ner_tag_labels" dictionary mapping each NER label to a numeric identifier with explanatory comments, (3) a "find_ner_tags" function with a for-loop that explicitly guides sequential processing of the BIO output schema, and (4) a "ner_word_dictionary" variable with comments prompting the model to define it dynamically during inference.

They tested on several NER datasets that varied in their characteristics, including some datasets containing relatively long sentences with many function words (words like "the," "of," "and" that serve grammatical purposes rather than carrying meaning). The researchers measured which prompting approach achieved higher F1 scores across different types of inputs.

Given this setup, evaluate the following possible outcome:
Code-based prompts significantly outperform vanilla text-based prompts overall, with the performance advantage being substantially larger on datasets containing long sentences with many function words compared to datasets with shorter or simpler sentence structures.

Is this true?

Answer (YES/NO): NO